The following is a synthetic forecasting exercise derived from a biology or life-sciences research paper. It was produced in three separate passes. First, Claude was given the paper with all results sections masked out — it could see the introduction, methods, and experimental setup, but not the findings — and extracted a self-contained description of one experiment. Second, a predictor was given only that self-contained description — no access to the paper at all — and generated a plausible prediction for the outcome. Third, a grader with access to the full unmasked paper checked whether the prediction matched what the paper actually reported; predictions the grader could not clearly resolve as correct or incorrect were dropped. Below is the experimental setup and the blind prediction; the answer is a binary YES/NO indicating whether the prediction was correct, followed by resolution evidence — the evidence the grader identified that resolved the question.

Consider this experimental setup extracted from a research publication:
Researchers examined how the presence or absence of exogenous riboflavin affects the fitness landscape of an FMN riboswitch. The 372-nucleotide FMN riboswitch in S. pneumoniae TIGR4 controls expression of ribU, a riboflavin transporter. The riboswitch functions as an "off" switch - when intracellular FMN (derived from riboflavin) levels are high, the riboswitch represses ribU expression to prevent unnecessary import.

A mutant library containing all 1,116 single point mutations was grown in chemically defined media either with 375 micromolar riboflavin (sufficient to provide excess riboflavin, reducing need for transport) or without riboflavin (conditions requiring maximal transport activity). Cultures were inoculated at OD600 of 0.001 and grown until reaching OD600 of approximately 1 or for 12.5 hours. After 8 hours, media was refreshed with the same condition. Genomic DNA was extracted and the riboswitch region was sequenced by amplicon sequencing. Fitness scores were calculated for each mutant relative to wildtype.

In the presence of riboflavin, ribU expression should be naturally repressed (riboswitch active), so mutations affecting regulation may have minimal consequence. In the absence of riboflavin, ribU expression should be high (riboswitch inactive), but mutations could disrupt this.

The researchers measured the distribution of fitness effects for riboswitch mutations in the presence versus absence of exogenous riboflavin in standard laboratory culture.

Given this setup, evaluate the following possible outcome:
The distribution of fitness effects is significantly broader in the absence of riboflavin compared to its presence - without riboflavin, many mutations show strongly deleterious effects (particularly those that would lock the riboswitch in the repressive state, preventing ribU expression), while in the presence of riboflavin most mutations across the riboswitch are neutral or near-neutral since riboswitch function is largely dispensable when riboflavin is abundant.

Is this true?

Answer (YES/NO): NO